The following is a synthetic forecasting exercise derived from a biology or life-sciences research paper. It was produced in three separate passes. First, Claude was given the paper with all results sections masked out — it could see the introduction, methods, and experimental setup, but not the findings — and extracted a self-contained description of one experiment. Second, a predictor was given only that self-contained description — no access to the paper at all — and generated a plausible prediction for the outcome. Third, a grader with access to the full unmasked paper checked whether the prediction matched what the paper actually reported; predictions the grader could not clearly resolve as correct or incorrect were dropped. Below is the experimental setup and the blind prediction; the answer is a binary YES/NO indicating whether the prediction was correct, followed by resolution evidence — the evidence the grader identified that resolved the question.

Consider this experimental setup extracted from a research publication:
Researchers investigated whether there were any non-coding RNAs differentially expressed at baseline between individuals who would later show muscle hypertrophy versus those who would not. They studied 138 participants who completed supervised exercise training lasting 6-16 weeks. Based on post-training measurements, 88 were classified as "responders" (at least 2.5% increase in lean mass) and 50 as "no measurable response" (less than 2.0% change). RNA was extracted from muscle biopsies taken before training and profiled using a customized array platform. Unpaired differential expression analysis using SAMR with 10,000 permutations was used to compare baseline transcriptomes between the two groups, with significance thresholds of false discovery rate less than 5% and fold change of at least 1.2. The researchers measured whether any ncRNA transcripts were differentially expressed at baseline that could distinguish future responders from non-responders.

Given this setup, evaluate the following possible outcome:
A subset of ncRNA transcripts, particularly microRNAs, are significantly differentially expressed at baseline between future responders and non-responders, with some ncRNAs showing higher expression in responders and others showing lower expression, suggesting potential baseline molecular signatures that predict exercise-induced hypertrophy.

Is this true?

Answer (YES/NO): NO